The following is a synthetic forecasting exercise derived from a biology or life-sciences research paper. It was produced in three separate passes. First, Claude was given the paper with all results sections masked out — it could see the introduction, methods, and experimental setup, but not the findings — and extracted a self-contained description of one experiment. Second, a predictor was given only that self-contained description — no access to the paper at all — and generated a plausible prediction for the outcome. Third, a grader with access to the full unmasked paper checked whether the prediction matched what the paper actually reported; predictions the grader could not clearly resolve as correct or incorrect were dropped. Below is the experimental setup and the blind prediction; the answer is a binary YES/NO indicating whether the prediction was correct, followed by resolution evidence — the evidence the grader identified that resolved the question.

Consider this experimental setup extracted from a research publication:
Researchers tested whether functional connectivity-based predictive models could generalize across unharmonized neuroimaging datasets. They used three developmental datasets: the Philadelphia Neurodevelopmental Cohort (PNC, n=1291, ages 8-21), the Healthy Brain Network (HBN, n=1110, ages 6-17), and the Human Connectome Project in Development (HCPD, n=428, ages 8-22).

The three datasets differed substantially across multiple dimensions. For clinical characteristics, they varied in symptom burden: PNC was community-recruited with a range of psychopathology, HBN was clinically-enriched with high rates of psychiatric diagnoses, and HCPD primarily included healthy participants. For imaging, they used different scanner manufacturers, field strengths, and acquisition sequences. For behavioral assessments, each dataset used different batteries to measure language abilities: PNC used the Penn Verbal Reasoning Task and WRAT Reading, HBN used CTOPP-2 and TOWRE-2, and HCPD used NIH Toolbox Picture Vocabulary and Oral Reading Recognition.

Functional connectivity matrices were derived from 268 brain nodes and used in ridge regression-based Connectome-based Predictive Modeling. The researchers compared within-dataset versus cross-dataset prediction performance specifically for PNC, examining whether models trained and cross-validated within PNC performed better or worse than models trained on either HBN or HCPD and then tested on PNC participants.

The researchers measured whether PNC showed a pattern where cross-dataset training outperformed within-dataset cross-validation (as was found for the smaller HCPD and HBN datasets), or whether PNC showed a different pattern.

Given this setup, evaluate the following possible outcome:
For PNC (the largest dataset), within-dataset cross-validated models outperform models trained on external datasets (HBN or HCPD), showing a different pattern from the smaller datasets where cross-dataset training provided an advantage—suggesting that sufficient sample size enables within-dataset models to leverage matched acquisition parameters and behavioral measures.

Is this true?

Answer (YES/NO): YES